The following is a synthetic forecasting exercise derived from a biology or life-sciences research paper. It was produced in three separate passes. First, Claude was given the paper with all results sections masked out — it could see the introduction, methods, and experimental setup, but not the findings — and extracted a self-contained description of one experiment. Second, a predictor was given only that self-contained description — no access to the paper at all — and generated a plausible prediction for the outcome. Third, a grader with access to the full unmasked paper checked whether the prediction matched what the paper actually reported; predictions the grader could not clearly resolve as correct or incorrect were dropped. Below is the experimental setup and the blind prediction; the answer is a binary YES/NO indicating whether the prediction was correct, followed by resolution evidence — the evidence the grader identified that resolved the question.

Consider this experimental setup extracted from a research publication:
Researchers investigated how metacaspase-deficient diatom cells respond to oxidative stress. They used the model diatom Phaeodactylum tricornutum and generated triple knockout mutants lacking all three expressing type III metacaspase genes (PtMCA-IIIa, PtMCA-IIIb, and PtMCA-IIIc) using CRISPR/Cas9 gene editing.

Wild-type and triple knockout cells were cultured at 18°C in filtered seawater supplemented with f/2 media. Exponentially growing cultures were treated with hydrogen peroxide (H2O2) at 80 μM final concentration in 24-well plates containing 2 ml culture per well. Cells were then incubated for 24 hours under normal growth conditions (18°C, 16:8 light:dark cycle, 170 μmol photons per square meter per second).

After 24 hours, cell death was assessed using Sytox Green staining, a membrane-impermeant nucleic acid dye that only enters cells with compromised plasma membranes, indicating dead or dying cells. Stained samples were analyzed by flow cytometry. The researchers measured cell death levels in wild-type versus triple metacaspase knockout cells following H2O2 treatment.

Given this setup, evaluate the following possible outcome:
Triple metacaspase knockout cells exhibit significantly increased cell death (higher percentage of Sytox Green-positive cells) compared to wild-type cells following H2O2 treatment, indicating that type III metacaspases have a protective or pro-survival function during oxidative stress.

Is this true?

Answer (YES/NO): YES